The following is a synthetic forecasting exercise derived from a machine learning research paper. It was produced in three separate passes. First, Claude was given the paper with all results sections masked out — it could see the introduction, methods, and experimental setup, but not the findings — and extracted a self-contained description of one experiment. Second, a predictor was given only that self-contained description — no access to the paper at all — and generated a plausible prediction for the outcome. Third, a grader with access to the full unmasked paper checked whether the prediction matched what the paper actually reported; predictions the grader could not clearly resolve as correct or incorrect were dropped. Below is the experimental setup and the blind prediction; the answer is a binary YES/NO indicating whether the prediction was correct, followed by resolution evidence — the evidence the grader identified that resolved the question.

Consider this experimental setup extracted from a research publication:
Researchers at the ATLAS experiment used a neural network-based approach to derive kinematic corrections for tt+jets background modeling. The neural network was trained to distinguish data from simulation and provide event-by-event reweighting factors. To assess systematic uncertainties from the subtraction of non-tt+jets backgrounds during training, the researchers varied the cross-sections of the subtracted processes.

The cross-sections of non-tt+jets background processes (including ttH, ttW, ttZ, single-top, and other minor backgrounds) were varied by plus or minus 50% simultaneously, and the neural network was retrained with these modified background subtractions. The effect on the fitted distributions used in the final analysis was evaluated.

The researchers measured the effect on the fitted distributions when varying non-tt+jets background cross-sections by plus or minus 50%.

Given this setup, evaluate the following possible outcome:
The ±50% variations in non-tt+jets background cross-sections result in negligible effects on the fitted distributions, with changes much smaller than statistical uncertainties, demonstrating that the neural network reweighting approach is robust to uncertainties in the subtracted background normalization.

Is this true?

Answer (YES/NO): NO